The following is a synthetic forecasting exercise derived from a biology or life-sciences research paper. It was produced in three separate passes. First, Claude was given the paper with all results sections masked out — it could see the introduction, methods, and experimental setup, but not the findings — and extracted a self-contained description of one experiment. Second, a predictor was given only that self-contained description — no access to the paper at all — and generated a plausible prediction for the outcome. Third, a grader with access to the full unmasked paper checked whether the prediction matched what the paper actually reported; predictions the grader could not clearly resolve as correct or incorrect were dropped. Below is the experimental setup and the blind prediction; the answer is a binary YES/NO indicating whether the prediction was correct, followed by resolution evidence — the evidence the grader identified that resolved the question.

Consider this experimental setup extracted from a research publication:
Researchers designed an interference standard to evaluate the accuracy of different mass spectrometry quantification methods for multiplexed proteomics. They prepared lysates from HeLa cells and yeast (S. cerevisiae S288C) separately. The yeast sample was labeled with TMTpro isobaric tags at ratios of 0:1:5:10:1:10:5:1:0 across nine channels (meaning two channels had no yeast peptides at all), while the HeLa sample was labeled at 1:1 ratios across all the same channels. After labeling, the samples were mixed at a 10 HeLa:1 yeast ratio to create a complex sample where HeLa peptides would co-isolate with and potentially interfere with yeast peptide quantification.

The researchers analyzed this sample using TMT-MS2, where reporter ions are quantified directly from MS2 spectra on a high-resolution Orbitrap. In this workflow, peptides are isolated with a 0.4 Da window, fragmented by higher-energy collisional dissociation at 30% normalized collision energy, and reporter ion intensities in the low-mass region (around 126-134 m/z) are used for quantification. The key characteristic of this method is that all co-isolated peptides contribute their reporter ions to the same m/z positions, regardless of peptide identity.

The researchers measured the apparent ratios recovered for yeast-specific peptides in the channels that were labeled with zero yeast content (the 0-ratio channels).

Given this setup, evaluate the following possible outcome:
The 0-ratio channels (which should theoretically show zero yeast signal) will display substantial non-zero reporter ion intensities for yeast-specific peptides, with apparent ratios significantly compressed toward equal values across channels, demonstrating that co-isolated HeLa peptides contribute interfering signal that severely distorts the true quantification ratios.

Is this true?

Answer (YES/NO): YES